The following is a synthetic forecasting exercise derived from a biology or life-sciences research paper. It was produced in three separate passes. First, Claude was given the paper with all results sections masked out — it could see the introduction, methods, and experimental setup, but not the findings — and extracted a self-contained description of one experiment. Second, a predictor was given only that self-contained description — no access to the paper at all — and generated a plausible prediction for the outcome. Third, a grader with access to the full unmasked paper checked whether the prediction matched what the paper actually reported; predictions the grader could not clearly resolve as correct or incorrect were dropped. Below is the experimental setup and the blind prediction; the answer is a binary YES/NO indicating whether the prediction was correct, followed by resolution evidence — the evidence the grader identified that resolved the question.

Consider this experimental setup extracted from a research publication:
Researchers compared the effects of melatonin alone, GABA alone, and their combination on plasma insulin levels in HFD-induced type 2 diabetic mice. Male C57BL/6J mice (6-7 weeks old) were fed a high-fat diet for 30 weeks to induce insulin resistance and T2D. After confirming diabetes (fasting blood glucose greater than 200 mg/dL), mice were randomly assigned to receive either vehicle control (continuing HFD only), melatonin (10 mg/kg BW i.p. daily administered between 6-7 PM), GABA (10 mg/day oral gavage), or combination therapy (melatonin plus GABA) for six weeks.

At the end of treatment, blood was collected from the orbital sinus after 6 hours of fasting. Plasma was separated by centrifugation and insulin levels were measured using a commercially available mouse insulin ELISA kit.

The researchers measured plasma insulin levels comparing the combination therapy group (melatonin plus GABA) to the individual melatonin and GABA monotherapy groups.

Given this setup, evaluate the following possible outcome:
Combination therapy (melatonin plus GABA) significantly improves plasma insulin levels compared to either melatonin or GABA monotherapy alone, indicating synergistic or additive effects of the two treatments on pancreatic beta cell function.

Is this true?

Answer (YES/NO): NO